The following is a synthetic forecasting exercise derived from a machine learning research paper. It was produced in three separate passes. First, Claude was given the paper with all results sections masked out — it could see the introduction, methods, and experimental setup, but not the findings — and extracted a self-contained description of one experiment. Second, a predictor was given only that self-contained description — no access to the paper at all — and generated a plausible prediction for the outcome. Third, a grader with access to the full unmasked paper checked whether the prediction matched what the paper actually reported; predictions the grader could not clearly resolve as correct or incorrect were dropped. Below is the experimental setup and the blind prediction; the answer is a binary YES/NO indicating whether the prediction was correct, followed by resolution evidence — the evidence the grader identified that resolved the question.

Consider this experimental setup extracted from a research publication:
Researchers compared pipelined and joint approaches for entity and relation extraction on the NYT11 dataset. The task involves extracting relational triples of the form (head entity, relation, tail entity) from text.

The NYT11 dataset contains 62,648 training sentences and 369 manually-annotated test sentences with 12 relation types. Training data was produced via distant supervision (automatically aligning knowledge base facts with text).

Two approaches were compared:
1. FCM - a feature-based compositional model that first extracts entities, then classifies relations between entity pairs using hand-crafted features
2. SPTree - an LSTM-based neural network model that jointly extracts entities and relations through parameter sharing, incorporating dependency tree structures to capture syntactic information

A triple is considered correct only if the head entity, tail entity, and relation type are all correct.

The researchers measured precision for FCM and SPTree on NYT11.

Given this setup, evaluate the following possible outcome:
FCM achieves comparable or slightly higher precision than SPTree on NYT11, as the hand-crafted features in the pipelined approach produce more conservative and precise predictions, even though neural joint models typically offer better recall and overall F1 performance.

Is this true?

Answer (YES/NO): NO